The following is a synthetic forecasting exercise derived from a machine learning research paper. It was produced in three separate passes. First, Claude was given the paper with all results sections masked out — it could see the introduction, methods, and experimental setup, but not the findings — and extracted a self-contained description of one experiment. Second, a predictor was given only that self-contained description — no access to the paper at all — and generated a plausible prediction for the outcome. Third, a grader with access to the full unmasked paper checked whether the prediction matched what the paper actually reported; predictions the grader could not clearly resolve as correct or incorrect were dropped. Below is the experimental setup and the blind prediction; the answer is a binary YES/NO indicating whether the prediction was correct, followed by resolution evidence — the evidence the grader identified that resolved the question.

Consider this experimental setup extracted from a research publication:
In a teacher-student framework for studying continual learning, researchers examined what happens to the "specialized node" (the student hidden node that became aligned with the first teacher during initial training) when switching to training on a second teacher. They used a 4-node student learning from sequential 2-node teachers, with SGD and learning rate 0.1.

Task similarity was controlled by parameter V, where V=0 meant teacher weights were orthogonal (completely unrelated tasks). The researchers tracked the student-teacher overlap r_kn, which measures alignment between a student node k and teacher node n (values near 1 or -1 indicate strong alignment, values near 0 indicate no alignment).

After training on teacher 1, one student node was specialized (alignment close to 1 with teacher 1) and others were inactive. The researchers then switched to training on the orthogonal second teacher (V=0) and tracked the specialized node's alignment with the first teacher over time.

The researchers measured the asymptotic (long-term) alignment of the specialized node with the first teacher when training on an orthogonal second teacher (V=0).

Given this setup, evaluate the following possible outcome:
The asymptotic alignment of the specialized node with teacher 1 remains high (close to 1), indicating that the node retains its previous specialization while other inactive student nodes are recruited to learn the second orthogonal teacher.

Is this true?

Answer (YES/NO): YES